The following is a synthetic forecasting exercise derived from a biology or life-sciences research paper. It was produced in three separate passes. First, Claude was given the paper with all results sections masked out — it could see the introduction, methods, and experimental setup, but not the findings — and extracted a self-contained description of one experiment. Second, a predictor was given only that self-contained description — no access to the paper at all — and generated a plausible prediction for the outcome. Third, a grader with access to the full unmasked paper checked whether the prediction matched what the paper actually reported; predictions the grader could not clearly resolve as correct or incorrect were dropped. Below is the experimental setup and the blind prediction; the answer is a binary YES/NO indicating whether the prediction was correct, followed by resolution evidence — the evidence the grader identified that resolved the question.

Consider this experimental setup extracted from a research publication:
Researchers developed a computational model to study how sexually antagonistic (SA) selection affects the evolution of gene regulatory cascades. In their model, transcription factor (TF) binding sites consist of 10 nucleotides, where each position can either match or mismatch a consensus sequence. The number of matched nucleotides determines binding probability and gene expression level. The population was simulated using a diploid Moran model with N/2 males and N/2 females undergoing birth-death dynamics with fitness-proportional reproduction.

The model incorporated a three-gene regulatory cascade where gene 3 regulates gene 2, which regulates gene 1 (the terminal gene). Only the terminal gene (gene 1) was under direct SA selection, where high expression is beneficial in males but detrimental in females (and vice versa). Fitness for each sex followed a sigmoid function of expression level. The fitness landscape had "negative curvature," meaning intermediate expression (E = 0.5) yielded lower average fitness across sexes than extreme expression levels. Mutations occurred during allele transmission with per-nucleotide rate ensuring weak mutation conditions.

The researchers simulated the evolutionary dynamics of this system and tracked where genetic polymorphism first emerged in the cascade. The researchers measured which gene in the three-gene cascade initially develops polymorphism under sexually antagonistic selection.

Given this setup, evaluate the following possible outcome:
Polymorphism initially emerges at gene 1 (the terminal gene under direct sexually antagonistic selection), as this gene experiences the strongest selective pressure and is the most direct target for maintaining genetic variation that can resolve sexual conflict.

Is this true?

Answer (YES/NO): YES